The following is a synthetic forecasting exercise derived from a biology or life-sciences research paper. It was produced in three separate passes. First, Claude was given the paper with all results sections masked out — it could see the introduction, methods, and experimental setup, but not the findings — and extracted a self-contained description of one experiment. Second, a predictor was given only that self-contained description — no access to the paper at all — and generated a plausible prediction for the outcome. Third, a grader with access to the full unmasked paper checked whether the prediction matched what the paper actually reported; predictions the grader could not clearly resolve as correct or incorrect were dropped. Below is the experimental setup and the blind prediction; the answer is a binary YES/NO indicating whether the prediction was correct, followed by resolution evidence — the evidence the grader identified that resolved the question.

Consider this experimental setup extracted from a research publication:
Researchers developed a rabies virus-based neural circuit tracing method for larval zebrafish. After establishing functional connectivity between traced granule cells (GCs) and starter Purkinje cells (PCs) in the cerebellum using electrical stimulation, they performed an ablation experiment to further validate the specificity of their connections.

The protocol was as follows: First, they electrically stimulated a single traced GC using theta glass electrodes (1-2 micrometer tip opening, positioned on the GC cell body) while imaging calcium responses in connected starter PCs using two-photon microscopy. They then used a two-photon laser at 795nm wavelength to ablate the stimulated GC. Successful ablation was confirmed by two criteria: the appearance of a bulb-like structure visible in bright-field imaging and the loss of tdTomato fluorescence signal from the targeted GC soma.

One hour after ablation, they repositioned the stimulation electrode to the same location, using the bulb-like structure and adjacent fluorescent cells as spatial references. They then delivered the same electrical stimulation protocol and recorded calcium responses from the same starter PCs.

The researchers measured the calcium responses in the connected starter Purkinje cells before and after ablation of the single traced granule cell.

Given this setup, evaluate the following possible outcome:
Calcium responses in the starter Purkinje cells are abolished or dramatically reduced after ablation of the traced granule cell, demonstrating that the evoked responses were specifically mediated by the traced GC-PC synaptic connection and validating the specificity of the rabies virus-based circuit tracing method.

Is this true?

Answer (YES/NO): YES